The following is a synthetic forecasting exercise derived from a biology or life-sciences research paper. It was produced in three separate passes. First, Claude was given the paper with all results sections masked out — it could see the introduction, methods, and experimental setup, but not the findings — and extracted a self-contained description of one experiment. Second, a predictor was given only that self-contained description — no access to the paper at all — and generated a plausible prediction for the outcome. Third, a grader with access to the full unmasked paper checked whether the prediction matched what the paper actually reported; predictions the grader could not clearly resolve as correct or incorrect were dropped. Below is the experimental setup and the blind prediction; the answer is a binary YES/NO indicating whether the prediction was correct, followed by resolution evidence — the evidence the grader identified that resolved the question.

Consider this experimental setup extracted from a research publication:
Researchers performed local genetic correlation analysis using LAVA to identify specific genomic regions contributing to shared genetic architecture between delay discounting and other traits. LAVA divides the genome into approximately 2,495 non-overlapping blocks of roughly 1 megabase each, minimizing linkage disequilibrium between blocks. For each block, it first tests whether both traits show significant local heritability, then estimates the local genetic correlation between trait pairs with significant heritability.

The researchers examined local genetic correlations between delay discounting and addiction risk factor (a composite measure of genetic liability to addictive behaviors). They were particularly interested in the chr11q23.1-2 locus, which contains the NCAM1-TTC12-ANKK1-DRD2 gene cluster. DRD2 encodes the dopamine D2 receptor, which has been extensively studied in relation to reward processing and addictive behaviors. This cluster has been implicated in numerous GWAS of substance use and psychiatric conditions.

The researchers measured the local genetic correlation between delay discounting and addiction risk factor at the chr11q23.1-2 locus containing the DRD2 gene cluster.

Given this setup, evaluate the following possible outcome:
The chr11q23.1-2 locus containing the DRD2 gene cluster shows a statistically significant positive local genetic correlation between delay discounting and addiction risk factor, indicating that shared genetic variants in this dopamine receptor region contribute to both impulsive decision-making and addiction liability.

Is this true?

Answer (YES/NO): YES